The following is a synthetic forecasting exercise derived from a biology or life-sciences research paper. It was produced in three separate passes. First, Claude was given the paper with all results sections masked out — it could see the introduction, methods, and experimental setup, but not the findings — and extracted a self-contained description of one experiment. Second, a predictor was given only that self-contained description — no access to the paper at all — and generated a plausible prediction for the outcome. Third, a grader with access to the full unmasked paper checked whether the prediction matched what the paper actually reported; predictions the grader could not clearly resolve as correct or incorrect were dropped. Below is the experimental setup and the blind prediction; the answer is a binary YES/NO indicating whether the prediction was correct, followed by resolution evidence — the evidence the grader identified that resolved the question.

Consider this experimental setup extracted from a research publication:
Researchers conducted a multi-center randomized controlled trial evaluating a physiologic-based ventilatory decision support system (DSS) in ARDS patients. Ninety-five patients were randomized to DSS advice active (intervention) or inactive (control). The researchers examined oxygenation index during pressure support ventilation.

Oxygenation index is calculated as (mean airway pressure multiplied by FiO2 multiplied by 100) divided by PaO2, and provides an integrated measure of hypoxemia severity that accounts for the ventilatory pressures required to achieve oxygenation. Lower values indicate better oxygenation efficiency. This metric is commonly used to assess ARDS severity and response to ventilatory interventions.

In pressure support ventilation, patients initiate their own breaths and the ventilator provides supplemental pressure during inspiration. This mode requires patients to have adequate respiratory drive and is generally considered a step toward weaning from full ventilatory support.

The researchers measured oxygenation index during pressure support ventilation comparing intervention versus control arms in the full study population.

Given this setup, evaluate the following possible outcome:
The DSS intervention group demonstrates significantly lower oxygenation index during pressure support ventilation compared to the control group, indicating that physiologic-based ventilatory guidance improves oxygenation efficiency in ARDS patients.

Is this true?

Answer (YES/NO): YES